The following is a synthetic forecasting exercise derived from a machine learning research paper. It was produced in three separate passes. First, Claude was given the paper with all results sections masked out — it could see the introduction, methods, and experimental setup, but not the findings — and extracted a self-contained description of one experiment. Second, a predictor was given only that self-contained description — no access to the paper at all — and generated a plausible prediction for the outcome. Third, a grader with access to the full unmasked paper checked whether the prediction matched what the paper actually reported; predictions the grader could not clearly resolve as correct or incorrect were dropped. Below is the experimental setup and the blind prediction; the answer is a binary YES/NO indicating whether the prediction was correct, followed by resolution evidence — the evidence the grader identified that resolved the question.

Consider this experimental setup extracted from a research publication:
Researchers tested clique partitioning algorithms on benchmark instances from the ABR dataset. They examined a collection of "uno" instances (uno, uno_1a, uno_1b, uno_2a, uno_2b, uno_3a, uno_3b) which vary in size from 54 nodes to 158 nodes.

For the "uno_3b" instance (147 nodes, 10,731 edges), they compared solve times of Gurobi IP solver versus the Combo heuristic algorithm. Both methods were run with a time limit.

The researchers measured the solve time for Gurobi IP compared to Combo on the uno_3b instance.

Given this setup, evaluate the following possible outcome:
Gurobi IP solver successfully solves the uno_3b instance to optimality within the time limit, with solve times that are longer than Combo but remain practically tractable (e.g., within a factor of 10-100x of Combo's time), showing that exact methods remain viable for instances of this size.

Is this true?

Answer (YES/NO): NO